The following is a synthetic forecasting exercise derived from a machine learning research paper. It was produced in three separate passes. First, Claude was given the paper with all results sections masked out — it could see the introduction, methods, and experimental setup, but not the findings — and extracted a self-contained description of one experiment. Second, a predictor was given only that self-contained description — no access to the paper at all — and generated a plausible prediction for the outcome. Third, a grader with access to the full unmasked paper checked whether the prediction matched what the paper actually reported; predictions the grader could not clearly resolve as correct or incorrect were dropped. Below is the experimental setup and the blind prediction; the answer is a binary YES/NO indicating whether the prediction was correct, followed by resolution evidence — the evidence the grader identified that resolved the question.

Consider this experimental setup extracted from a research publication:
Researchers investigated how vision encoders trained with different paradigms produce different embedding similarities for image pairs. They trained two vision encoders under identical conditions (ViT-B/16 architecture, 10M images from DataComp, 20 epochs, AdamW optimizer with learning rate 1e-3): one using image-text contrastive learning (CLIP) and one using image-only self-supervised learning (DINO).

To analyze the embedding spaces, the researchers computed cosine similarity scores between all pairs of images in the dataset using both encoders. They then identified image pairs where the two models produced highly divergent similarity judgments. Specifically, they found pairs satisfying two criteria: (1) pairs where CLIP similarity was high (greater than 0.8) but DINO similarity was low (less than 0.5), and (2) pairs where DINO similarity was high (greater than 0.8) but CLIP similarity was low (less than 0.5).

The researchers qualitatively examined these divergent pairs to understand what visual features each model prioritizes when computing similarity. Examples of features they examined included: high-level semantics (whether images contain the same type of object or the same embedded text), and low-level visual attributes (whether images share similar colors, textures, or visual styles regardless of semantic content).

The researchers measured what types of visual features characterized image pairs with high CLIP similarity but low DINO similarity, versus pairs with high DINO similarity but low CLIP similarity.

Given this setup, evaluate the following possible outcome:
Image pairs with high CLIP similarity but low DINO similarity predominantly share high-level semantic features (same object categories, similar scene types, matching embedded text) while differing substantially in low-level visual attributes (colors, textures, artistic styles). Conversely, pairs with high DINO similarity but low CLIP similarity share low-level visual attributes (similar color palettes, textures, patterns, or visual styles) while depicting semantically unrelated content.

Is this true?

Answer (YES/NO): YES